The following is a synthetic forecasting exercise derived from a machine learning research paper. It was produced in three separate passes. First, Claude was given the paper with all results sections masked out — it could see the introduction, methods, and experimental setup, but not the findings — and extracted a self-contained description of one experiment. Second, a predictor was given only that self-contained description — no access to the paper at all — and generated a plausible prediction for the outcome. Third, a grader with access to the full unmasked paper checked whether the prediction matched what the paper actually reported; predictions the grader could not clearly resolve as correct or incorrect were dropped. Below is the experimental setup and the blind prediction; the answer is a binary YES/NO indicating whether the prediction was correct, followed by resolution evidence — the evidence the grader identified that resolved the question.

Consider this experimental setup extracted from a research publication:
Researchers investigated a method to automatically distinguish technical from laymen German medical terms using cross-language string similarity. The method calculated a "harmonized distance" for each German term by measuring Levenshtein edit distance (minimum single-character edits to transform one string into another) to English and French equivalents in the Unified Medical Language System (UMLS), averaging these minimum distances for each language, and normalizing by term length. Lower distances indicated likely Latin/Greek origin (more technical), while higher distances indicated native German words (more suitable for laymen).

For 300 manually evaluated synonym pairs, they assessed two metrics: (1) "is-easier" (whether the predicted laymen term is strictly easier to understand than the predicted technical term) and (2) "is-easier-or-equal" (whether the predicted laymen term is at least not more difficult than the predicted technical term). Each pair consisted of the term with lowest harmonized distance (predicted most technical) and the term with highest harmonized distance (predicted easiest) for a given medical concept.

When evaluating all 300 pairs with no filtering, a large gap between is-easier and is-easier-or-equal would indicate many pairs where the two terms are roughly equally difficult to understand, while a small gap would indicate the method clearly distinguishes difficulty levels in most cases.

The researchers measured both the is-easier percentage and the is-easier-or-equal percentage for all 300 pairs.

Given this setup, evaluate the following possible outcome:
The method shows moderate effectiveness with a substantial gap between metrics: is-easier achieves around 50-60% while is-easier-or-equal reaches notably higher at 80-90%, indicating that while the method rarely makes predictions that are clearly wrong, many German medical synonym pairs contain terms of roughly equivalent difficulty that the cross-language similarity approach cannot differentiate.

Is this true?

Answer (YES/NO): YES